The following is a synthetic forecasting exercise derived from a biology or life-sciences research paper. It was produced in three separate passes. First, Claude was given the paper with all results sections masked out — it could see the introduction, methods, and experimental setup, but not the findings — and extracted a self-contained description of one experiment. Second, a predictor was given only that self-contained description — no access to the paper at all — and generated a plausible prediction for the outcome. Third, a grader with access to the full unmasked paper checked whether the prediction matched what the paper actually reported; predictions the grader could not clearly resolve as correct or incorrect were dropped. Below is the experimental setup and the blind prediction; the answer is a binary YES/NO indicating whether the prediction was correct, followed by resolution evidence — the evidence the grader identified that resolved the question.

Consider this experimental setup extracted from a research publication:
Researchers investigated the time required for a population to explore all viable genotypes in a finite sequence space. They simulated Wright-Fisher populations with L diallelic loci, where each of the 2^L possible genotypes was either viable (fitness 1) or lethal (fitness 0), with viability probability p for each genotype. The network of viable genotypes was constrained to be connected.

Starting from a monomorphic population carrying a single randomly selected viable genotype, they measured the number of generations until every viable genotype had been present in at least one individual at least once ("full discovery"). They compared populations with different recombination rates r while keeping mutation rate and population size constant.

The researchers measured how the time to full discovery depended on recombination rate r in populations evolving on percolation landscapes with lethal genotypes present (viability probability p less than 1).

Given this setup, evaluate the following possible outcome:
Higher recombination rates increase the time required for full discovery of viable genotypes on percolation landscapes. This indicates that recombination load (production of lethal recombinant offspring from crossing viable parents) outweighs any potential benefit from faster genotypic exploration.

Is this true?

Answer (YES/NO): NO